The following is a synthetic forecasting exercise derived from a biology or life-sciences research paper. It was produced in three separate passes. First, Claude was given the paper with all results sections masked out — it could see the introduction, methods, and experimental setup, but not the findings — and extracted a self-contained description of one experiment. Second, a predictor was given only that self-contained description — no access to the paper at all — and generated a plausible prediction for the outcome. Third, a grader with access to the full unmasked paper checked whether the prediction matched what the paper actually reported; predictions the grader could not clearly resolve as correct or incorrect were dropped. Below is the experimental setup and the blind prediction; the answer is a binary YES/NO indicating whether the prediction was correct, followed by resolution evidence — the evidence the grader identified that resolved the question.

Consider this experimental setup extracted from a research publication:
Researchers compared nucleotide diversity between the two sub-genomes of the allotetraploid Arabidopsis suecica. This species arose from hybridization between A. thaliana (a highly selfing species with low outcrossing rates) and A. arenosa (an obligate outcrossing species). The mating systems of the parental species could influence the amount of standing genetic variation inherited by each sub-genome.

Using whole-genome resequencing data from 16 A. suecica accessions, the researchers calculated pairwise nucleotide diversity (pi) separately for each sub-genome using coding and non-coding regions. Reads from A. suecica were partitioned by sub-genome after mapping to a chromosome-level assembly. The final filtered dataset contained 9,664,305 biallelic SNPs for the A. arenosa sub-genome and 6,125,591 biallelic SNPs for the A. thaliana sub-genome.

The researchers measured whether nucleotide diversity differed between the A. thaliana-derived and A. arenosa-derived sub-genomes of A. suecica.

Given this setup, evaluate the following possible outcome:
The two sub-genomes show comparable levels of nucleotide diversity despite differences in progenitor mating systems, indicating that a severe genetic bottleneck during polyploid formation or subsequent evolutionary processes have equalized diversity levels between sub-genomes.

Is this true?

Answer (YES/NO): NO